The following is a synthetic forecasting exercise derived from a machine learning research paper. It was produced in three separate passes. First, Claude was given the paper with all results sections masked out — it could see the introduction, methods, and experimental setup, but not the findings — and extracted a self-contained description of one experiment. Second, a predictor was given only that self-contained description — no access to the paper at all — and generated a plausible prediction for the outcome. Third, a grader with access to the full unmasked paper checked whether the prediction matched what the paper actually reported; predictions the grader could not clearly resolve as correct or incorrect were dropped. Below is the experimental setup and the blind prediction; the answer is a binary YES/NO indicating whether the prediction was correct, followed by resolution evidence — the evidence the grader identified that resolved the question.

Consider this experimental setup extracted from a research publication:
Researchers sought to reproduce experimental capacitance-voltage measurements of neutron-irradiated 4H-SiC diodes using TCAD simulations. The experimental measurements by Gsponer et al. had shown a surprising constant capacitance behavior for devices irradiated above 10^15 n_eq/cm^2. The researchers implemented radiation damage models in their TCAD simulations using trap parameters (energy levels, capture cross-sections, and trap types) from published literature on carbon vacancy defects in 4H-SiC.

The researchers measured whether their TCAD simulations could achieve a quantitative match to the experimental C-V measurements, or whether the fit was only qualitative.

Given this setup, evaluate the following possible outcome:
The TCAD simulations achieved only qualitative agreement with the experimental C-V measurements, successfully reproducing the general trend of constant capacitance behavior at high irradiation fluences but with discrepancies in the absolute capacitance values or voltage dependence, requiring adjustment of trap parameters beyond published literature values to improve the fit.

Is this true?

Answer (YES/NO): YES